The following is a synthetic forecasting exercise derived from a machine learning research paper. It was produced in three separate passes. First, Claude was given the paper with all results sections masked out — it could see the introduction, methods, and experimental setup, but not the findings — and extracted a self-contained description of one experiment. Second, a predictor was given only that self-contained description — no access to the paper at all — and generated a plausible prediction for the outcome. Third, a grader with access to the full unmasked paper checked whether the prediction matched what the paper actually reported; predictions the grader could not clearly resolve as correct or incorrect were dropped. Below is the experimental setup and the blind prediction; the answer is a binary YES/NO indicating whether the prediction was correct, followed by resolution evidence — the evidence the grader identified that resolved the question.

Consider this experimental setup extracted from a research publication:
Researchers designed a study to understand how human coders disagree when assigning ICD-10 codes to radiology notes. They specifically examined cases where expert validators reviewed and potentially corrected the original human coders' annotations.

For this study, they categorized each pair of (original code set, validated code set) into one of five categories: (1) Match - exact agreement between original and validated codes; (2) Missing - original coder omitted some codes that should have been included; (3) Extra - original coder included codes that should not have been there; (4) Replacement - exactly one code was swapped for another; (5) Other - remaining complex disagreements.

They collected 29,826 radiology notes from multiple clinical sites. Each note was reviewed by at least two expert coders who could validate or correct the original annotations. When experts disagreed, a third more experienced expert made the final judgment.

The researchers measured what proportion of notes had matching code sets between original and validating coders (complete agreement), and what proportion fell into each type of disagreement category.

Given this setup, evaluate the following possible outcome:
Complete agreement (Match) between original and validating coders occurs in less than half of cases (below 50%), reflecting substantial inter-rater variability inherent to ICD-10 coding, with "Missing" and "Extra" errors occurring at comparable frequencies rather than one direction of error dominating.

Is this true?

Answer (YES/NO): NO